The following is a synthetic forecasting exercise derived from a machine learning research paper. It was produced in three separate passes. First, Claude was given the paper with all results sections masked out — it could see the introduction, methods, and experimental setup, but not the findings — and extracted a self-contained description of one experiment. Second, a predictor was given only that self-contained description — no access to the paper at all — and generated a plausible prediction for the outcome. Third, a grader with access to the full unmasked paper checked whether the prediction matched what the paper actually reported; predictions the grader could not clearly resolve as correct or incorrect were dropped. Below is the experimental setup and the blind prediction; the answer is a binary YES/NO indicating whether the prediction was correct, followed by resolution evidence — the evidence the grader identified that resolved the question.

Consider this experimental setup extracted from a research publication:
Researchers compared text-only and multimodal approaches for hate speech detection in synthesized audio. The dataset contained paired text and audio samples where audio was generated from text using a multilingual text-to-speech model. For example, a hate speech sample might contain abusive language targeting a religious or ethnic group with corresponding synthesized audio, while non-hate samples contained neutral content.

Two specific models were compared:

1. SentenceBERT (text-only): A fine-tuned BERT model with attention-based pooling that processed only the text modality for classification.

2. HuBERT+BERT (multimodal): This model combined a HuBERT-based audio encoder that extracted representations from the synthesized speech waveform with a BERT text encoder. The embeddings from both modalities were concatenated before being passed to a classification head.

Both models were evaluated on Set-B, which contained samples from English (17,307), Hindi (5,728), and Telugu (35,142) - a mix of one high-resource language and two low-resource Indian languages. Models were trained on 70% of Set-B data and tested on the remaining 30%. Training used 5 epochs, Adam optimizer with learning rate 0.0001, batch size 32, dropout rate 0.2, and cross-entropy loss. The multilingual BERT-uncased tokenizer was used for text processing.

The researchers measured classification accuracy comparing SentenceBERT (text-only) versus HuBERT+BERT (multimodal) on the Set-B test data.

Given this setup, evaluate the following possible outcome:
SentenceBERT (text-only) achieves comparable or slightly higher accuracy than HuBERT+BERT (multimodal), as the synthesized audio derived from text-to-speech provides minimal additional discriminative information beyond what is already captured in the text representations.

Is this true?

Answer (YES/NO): YES